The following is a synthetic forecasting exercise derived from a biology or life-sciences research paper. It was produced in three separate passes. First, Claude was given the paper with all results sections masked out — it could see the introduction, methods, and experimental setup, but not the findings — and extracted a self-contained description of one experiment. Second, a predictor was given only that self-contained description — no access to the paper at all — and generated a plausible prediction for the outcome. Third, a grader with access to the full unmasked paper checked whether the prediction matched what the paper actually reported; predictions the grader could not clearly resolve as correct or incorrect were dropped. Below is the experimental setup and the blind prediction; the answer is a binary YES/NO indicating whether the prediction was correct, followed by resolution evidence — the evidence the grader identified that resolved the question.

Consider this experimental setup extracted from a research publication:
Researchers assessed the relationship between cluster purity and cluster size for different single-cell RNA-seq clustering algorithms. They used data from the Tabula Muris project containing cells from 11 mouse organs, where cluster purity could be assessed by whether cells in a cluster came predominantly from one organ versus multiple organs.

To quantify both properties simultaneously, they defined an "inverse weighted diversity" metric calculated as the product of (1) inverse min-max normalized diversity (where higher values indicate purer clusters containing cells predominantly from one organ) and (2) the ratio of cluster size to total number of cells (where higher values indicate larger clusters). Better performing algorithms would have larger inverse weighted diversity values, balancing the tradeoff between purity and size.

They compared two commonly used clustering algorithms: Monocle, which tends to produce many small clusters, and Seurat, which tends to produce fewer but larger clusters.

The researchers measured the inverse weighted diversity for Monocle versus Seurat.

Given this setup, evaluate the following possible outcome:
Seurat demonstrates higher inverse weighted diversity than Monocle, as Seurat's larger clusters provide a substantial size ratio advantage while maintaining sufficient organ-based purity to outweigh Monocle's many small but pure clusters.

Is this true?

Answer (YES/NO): YES